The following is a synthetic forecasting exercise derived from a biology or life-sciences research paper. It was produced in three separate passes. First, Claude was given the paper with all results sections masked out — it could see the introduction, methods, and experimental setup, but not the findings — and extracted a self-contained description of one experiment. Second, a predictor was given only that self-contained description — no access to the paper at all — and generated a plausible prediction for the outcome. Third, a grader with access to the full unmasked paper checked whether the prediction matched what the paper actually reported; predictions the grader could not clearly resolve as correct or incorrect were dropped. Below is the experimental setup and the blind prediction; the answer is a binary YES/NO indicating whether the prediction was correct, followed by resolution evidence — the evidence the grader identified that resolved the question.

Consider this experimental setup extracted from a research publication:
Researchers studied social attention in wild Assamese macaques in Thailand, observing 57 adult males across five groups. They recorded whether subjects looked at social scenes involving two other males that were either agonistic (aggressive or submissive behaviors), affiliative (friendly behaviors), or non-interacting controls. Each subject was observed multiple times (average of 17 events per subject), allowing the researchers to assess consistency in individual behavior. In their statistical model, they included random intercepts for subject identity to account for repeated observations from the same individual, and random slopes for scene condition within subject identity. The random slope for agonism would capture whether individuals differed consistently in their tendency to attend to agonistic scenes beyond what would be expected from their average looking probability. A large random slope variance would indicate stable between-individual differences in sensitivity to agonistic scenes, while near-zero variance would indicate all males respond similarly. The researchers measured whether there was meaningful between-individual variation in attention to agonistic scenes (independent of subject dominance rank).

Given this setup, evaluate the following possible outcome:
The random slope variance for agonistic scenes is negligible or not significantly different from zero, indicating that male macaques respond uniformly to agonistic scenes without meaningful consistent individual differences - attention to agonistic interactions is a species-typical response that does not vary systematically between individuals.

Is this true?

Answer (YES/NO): NO